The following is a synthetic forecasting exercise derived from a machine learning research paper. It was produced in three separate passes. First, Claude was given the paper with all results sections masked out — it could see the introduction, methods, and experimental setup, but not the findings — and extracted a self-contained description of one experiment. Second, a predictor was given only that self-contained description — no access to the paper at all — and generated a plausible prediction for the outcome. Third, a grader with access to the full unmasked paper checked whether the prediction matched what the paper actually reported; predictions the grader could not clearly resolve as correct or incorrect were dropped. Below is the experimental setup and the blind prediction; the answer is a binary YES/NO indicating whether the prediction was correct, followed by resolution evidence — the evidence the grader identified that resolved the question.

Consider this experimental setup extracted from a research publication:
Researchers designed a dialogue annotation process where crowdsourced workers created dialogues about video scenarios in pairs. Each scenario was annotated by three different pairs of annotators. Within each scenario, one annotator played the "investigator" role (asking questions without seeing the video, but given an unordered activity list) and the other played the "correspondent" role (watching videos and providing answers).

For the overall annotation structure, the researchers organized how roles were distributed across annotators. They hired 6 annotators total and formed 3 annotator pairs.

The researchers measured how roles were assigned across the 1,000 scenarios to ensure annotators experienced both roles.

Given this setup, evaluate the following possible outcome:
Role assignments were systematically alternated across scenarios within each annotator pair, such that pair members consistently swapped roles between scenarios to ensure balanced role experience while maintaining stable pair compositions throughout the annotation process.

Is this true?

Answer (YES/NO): NO